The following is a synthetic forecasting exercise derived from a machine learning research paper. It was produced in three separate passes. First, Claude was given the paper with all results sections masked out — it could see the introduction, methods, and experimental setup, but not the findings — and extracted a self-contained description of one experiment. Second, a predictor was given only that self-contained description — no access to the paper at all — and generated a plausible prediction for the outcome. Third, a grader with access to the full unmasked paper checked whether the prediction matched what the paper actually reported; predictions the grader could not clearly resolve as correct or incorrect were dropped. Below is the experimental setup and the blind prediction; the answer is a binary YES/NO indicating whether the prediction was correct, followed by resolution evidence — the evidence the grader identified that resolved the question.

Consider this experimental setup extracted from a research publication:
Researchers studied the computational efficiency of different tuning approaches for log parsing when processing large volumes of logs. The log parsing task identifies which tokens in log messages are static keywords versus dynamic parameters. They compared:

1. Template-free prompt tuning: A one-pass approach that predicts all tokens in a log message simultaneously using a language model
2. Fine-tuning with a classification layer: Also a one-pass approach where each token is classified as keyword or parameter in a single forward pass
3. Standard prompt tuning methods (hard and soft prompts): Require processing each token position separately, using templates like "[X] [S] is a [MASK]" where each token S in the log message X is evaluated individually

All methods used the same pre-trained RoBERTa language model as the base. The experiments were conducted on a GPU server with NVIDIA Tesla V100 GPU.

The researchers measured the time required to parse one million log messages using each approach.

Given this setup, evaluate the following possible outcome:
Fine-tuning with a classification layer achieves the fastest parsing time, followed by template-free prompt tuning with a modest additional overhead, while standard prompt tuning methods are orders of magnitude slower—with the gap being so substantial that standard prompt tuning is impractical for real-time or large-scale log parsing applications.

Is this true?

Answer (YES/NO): NO